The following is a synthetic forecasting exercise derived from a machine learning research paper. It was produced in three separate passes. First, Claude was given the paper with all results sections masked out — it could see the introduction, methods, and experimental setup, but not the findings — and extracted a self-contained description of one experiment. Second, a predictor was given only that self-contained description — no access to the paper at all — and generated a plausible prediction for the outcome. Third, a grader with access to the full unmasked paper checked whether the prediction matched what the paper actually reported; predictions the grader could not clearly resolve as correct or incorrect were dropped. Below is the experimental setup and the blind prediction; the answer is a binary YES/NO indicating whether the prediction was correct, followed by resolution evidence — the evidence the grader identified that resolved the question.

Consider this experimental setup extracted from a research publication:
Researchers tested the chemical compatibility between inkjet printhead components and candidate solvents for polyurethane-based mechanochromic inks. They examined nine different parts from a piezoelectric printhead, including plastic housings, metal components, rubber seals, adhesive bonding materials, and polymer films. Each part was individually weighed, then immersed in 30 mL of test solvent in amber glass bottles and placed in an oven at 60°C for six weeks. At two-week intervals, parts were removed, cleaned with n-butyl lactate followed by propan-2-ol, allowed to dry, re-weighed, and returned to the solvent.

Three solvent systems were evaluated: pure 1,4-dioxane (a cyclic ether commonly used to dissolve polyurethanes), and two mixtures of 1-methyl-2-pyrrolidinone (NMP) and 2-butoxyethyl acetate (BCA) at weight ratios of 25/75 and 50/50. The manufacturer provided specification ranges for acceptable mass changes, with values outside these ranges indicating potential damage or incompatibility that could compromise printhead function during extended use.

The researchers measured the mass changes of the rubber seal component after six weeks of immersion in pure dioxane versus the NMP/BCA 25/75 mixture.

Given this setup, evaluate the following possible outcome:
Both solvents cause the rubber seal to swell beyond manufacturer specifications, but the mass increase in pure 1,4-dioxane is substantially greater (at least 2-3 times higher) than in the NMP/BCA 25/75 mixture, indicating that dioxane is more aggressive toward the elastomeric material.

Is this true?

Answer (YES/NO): NO